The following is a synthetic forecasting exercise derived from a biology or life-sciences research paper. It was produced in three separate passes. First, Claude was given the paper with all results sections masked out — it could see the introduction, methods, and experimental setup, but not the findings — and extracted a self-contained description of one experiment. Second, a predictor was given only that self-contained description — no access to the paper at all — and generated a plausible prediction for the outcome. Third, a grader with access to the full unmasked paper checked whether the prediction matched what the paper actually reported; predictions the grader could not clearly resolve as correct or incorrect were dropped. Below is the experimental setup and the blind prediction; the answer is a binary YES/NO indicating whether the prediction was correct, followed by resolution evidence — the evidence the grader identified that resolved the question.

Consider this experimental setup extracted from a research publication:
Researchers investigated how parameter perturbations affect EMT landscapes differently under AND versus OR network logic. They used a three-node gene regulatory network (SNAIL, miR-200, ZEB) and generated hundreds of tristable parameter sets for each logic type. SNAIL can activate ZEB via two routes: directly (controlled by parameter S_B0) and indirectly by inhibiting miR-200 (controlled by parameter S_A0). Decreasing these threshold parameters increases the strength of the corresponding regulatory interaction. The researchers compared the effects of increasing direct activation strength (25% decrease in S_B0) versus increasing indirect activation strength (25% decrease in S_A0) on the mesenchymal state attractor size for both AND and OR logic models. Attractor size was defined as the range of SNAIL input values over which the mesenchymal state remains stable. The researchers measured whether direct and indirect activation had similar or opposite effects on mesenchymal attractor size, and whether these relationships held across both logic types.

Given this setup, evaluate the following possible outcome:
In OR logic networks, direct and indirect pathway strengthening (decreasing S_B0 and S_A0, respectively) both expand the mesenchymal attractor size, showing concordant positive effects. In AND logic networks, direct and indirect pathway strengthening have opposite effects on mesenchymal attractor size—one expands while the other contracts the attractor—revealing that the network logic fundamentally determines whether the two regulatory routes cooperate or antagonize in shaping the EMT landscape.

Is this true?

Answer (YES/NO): NO